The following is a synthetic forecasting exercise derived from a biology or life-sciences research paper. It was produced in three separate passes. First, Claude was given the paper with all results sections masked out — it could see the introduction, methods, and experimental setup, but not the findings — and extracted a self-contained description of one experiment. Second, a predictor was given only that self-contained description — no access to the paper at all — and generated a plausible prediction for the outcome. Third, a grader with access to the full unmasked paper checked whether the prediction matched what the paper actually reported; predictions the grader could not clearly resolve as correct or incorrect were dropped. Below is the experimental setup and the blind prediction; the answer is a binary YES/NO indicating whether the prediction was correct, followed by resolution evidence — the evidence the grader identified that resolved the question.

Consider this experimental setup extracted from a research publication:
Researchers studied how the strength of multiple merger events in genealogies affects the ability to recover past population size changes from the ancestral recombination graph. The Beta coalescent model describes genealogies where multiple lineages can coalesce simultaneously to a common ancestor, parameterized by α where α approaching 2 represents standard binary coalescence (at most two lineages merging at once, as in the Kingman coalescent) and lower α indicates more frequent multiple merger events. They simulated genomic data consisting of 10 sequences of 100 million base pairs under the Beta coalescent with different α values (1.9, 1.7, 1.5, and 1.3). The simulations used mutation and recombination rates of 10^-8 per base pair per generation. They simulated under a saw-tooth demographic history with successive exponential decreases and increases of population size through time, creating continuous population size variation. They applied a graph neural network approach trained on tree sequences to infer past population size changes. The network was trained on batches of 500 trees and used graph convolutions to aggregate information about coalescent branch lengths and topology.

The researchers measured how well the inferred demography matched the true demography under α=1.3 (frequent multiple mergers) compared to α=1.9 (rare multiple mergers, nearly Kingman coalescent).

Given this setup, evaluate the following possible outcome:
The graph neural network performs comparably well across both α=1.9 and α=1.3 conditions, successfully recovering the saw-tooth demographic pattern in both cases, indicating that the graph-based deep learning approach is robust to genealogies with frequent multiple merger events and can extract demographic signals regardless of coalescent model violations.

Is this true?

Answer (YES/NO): YES